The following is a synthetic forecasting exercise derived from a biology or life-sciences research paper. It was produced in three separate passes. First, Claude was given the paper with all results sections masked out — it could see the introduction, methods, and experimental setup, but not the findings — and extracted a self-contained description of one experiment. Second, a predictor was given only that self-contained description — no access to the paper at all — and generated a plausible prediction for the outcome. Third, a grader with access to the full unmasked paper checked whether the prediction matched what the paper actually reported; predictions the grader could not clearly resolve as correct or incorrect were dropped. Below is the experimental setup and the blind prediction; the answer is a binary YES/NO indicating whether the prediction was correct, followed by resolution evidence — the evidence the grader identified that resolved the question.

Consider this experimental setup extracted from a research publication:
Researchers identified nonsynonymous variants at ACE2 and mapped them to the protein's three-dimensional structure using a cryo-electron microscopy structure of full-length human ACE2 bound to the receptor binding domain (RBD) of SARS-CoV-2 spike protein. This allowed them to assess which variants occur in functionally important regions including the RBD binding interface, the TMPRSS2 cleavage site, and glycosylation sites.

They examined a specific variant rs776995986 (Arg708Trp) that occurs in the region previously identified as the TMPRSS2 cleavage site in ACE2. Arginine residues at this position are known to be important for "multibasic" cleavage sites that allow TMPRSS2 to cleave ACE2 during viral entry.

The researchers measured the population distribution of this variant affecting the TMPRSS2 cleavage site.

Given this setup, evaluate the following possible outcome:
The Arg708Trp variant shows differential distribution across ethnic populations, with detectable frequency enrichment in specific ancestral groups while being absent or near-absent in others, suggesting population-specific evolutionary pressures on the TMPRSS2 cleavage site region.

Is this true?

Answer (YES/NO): YES